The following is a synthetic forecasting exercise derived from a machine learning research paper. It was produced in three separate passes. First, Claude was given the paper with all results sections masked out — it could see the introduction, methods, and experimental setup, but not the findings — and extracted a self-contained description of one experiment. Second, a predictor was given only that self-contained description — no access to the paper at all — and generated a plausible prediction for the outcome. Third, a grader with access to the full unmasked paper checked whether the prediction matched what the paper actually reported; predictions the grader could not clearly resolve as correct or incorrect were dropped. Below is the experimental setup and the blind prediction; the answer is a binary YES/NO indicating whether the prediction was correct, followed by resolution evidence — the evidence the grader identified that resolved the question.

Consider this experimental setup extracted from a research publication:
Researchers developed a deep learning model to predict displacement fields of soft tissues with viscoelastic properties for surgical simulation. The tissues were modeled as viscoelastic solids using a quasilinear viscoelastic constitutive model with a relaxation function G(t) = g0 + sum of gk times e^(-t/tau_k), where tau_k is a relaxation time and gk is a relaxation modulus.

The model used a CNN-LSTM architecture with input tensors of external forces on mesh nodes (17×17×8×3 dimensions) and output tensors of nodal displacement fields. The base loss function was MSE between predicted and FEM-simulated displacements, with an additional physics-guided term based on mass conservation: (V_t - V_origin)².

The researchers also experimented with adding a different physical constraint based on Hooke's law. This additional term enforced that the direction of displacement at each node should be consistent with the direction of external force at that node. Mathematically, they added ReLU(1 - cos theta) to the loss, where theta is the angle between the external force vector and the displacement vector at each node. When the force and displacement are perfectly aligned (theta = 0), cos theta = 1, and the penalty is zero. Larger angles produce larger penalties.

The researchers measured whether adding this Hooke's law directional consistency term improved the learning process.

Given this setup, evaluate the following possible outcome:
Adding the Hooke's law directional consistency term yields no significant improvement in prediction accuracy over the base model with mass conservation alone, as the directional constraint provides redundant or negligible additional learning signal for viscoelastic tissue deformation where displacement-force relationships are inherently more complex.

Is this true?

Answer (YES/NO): YES